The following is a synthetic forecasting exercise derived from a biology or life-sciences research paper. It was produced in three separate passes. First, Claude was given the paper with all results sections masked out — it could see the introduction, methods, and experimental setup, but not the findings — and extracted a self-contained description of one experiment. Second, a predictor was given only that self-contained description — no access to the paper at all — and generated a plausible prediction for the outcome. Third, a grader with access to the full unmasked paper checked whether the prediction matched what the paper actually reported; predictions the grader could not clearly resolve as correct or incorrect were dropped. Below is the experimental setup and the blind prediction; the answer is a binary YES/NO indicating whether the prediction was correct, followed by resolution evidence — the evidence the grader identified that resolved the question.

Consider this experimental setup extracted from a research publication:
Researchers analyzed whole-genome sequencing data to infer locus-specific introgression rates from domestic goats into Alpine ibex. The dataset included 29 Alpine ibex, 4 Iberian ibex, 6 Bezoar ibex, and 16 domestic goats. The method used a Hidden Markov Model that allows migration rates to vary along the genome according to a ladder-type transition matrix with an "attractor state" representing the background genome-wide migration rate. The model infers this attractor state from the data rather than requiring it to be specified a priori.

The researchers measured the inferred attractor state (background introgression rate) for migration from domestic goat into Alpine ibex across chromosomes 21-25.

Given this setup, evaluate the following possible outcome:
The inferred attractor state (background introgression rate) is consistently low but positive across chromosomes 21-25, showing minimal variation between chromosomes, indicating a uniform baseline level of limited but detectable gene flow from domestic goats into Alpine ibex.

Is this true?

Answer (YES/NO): NO